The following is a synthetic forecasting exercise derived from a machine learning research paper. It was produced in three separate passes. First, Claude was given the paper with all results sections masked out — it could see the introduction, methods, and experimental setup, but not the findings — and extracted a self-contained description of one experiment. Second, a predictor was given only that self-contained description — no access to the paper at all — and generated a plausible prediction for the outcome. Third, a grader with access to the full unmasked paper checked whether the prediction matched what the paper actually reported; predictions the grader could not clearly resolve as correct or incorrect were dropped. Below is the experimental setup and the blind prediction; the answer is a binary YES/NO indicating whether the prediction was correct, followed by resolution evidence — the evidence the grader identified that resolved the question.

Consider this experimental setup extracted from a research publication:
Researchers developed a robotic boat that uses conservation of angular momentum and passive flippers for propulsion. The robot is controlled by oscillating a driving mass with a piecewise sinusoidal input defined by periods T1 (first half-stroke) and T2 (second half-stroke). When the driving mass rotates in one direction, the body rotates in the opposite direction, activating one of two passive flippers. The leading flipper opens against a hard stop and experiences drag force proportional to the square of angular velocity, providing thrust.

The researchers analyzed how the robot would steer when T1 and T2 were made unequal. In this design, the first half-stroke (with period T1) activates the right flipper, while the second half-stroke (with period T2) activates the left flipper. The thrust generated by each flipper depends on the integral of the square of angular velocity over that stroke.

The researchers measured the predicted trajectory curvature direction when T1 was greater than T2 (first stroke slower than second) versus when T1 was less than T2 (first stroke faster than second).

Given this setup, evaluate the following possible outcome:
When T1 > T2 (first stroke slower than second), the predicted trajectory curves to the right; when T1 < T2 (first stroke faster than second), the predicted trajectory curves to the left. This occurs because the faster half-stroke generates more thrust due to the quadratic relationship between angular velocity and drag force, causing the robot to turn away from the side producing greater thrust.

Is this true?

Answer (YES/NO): NO